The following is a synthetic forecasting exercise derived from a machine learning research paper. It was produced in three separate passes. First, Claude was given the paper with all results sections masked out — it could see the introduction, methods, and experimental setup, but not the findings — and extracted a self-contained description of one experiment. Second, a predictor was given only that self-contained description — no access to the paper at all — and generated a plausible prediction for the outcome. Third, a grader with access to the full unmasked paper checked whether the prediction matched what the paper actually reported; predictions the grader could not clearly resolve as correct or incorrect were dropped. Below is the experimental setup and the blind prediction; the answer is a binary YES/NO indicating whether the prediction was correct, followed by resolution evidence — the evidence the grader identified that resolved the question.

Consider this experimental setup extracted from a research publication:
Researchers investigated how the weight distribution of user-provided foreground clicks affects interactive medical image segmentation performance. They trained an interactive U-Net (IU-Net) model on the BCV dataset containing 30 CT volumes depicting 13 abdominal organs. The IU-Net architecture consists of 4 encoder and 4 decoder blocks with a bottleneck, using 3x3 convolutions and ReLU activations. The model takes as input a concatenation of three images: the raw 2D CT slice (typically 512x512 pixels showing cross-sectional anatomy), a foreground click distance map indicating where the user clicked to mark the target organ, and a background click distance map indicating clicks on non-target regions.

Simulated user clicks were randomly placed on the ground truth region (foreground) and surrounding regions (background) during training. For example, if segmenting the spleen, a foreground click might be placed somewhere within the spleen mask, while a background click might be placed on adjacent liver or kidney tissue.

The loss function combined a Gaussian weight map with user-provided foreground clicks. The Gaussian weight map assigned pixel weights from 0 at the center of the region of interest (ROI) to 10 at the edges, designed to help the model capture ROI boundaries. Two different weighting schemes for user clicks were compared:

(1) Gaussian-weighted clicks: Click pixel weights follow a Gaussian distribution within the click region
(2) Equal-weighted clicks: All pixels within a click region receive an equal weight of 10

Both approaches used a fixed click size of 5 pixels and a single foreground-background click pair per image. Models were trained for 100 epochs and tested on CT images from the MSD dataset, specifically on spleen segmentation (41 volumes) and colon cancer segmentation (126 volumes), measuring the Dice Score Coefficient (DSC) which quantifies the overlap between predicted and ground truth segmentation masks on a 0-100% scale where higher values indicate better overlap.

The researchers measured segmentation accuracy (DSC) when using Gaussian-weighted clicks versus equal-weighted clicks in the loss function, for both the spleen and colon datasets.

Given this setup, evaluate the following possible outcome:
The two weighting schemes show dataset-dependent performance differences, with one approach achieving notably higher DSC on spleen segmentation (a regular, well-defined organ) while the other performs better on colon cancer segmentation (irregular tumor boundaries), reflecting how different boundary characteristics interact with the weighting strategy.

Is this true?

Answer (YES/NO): NO